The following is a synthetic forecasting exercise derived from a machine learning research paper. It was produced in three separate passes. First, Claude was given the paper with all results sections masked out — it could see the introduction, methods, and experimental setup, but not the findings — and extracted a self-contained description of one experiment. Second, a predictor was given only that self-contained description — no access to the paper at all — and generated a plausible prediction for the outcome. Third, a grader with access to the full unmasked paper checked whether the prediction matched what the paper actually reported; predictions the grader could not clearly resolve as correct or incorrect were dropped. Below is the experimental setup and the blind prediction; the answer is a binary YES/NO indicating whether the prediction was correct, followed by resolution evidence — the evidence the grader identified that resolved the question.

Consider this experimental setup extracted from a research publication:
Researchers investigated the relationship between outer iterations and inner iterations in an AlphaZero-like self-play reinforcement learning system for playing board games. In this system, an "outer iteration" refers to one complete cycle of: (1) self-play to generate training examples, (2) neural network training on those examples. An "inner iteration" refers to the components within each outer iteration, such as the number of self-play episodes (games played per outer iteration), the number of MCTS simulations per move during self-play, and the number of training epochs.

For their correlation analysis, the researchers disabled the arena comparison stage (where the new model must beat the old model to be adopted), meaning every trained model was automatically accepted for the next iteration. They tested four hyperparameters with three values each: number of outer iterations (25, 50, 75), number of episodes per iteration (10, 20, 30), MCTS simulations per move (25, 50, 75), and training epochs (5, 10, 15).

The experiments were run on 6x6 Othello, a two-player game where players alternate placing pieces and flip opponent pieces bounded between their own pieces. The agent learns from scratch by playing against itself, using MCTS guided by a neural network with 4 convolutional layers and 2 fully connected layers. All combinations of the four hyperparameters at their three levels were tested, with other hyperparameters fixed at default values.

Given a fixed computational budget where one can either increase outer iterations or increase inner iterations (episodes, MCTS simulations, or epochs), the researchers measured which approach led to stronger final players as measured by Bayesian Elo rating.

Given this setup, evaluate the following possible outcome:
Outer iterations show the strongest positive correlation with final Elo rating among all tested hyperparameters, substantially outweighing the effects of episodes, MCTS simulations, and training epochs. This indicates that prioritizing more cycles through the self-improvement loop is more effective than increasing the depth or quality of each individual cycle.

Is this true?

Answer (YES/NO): YES